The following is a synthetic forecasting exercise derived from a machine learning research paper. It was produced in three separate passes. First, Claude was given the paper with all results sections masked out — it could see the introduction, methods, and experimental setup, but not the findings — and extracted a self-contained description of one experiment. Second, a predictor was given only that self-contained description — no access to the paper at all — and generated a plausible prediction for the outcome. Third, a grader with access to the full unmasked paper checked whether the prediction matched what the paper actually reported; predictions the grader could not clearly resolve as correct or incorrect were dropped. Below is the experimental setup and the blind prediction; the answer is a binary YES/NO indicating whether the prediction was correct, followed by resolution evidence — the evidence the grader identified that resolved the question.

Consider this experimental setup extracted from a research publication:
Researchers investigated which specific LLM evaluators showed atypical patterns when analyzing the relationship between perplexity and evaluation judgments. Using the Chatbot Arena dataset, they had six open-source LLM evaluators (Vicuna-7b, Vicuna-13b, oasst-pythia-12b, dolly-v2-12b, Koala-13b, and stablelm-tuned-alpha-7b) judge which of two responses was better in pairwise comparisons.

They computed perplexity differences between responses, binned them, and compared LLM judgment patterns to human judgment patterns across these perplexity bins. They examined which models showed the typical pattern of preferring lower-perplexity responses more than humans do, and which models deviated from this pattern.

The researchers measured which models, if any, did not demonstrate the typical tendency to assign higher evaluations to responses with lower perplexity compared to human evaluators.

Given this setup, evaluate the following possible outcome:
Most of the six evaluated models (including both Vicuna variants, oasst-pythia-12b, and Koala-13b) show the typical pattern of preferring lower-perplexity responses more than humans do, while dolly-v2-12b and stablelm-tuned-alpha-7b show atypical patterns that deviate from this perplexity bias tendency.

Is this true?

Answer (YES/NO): YES